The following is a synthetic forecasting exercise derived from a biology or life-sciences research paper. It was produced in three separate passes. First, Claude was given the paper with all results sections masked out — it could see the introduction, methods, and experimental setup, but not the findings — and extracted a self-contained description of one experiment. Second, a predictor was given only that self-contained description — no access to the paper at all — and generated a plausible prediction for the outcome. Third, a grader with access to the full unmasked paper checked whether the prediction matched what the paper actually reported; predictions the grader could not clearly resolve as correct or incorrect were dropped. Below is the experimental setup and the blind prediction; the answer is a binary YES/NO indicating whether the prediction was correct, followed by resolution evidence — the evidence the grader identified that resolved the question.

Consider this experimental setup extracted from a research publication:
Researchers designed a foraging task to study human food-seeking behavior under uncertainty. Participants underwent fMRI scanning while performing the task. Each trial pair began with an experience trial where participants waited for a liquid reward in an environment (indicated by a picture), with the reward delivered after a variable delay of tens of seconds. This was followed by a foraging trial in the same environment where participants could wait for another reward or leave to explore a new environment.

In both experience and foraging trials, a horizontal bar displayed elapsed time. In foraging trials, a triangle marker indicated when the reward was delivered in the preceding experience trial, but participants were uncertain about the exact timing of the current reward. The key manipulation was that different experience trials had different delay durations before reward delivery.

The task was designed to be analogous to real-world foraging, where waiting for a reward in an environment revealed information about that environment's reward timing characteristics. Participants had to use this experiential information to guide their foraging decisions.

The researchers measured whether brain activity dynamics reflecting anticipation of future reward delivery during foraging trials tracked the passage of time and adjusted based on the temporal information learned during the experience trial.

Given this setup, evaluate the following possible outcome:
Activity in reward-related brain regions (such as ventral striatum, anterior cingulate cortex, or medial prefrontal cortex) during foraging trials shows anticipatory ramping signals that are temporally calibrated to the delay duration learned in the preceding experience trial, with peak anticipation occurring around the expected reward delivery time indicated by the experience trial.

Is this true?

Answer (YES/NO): NO